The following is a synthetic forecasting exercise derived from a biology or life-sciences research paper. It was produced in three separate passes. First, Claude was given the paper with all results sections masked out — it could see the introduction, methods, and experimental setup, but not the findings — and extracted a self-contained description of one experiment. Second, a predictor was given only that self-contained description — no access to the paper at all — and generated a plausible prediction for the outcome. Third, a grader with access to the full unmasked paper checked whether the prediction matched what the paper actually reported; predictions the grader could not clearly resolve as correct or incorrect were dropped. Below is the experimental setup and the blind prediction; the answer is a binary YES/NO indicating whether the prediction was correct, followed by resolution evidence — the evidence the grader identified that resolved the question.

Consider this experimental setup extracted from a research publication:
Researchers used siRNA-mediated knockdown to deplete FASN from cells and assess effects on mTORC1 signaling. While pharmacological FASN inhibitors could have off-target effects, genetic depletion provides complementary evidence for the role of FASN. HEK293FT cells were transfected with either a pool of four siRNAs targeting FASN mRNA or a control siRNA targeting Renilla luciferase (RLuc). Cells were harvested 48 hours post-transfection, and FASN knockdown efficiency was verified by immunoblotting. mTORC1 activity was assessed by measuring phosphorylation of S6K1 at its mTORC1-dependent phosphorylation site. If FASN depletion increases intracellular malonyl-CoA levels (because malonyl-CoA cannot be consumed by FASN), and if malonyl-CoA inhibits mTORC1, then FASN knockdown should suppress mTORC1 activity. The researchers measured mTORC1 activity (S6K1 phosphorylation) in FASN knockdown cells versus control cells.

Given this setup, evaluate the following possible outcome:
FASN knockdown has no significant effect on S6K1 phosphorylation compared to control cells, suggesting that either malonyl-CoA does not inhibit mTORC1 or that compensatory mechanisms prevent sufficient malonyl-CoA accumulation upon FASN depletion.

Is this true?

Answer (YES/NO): NO